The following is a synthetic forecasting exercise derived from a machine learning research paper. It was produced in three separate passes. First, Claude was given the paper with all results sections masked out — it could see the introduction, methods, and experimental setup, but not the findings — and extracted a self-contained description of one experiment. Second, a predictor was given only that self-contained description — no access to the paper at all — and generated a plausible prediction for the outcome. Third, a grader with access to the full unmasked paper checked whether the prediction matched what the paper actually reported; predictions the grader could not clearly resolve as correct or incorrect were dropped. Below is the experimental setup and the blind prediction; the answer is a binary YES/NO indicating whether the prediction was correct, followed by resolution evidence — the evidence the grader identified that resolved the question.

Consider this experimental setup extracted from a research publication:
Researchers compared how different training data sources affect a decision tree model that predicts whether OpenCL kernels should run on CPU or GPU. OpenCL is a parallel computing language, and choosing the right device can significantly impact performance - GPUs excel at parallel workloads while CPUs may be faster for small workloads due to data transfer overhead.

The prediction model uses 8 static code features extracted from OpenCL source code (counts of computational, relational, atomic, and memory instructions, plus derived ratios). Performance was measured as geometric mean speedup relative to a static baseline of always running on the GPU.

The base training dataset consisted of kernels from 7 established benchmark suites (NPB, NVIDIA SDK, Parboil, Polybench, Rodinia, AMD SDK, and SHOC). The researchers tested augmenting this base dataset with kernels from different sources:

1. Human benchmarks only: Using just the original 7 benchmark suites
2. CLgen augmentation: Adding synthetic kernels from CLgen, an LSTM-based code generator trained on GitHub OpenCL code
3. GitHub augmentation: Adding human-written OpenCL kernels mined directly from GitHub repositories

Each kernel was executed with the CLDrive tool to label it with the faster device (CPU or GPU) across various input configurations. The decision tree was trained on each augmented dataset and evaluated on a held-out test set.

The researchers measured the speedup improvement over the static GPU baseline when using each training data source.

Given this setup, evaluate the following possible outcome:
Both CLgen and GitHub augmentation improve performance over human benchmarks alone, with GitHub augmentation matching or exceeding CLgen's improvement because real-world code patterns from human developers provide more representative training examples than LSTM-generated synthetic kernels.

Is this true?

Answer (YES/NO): NO